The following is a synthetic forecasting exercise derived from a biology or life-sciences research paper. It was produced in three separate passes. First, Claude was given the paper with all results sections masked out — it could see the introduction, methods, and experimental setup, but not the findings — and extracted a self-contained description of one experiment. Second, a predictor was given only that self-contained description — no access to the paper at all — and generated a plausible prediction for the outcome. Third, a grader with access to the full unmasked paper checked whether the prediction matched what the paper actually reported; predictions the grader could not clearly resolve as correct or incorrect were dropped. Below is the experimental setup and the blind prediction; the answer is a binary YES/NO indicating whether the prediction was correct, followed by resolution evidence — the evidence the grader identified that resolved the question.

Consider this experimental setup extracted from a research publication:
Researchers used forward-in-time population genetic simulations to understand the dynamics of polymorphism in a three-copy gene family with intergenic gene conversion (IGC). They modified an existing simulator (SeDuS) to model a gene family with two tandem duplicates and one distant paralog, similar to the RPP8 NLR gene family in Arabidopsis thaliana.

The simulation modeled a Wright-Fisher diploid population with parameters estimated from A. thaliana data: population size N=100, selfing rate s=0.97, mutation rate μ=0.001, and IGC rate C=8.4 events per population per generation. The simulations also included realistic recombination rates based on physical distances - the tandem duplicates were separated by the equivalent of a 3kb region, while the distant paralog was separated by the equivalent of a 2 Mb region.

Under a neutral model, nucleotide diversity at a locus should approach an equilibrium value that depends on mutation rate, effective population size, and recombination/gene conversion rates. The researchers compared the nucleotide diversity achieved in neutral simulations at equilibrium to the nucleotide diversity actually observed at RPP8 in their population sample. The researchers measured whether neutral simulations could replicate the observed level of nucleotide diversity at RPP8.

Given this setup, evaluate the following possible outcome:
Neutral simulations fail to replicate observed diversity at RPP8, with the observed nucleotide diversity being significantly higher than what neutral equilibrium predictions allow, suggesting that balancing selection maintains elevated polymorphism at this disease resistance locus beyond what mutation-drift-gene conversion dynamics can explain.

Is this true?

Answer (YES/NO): YES